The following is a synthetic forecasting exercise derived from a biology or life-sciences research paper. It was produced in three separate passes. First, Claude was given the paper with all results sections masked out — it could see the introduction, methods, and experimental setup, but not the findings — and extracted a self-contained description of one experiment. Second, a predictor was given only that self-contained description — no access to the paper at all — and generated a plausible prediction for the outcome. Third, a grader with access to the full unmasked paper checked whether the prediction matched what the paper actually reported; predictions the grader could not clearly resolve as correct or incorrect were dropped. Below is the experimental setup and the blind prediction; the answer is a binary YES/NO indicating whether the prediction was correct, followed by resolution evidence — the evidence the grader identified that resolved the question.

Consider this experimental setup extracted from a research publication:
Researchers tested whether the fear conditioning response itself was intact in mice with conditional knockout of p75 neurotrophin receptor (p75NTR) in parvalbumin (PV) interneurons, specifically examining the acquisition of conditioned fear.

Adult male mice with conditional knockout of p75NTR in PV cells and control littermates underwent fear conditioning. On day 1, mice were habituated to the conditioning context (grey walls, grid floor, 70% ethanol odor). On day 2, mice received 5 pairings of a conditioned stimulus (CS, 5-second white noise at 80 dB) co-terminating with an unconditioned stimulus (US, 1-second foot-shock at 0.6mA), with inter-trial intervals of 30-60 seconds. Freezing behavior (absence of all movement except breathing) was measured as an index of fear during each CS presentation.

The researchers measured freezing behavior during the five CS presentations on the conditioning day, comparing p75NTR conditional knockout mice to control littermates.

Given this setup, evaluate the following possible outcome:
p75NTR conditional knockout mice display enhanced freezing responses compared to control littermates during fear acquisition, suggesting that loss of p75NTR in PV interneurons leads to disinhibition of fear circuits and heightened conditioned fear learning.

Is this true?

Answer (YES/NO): NO